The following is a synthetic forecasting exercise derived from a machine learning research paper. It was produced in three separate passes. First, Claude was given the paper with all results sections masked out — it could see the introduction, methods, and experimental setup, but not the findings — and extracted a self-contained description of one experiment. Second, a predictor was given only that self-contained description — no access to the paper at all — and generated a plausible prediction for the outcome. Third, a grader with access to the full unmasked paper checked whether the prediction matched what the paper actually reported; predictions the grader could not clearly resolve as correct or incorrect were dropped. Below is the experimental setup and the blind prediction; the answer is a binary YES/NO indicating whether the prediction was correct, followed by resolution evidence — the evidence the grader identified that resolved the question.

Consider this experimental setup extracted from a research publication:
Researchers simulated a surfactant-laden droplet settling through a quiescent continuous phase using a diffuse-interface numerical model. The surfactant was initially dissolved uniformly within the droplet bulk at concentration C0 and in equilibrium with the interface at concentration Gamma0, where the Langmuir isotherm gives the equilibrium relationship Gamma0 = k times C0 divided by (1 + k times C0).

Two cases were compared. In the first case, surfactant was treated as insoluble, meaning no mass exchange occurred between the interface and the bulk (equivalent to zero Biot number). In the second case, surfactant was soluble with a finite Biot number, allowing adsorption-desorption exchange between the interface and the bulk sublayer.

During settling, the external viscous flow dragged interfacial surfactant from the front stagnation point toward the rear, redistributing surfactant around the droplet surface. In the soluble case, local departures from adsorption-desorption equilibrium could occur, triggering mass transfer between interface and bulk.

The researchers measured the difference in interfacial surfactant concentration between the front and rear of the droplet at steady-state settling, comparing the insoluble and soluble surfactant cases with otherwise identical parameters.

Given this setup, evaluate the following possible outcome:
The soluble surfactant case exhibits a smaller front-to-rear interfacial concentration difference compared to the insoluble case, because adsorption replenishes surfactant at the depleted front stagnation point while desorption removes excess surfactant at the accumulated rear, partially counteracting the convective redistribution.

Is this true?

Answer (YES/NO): YES